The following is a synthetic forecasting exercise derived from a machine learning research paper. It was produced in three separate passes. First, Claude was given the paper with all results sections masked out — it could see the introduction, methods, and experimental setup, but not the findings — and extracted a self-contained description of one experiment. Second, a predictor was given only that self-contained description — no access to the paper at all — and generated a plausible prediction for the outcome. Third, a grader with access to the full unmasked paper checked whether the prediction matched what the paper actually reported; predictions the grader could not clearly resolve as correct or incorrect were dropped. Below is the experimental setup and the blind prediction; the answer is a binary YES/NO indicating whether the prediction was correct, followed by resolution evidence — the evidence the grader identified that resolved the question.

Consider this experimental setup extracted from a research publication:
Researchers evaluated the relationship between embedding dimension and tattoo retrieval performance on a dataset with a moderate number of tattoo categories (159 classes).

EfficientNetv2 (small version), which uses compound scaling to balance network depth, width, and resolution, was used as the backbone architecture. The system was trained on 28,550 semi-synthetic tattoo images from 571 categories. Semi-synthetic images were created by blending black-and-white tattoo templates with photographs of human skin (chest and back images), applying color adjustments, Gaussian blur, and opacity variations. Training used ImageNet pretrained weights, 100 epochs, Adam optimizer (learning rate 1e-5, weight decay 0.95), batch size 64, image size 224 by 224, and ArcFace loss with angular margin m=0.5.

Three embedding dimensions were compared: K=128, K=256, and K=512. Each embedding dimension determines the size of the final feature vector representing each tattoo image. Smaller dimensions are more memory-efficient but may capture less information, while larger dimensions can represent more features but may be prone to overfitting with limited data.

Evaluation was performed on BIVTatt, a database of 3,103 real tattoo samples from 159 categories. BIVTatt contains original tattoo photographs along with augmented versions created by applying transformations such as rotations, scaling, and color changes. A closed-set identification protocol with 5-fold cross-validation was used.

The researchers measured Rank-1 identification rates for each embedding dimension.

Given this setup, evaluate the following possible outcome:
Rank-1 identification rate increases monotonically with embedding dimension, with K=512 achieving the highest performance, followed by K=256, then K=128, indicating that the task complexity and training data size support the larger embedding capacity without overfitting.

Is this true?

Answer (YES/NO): NO